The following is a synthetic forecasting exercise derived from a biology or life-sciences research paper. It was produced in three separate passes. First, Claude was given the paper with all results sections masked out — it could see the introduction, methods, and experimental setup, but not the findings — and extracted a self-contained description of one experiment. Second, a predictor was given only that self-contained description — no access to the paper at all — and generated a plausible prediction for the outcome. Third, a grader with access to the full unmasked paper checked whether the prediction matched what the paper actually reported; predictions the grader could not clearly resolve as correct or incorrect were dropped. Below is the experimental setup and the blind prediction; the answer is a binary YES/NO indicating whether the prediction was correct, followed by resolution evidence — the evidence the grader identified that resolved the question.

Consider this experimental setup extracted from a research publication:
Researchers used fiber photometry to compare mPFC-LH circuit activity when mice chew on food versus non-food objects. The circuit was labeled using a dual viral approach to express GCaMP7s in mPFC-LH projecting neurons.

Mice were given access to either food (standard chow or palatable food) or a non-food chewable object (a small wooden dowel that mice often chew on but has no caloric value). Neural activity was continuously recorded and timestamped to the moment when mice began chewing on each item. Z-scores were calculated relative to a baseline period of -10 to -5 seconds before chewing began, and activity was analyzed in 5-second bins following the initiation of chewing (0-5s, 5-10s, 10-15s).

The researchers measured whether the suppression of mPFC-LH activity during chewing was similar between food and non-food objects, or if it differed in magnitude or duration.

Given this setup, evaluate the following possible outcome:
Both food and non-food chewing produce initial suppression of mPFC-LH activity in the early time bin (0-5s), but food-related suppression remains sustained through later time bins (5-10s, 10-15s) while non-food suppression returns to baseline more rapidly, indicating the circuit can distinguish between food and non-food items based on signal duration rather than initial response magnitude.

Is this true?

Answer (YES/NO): NO